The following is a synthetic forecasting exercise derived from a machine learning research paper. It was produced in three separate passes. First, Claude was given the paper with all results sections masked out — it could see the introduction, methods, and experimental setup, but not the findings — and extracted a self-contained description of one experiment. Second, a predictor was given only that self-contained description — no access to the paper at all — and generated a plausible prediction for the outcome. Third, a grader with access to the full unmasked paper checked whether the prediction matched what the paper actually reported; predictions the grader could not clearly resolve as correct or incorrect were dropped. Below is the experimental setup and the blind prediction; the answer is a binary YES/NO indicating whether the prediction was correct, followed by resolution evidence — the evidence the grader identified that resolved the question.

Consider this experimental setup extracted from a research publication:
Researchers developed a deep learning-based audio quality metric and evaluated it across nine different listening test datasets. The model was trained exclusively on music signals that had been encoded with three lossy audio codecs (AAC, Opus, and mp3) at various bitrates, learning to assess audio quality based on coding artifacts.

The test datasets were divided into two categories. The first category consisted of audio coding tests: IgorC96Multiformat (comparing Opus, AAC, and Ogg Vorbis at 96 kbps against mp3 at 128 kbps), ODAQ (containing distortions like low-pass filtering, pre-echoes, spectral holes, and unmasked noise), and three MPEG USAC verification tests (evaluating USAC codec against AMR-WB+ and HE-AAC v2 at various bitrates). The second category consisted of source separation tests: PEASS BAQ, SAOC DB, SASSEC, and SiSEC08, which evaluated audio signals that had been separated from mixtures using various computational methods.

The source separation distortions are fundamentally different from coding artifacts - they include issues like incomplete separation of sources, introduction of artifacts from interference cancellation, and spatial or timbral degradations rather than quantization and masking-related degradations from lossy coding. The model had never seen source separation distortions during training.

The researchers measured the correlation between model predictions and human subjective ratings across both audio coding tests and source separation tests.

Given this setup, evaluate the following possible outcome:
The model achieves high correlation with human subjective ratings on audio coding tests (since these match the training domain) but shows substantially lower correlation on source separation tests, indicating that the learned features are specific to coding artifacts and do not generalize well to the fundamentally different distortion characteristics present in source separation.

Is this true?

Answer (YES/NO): NO